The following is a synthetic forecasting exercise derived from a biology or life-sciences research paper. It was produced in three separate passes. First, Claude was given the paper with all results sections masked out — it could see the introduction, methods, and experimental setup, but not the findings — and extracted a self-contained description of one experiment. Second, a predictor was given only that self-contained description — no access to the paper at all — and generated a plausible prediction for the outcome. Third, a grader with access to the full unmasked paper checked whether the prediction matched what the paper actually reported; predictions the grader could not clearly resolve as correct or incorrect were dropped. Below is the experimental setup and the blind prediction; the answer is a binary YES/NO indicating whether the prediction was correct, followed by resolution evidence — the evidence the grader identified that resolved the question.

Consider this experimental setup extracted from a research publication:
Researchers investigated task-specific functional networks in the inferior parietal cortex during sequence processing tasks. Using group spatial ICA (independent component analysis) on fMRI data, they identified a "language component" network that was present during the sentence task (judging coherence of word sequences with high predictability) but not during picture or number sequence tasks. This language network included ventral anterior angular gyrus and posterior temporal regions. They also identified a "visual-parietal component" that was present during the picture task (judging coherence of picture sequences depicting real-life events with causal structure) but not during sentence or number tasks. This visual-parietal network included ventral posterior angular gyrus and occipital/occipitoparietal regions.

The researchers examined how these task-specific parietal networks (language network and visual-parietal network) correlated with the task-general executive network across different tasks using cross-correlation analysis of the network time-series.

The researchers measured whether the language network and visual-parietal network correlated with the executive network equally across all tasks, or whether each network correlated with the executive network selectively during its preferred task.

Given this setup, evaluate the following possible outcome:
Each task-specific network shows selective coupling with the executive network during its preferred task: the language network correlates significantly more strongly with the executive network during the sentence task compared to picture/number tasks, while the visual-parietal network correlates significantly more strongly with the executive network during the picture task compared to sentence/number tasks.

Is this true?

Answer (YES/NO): YES